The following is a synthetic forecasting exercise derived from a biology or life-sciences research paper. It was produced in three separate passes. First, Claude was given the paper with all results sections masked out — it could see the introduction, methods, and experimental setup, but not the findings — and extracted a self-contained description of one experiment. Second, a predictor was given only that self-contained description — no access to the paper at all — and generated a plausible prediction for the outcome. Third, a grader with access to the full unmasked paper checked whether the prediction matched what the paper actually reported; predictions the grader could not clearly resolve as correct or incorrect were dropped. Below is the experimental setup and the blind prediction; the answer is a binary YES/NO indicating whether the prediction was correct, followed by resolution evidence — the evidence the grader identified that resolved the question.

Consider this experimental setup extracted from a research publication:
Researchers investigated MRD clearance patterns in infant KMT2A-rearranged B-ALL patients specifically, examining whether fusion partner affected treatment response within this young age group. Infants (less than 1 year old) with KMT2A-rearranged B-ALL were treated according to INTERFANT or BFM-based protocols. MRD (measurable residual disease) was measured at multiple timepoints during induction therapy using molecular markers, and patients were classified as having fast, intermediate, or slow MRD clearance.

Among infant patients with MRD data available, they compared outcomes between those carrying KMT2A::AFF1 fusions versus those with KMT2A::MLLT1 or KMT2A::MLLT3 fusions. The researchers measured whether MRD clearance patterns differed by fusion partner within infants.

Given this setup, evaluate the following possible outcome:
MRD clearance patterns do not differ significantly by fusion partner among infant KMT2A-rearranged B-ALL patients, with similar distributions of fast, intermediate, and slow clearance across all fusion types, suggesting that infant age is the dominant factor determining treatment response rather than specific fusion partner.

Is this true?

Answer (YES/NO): NO